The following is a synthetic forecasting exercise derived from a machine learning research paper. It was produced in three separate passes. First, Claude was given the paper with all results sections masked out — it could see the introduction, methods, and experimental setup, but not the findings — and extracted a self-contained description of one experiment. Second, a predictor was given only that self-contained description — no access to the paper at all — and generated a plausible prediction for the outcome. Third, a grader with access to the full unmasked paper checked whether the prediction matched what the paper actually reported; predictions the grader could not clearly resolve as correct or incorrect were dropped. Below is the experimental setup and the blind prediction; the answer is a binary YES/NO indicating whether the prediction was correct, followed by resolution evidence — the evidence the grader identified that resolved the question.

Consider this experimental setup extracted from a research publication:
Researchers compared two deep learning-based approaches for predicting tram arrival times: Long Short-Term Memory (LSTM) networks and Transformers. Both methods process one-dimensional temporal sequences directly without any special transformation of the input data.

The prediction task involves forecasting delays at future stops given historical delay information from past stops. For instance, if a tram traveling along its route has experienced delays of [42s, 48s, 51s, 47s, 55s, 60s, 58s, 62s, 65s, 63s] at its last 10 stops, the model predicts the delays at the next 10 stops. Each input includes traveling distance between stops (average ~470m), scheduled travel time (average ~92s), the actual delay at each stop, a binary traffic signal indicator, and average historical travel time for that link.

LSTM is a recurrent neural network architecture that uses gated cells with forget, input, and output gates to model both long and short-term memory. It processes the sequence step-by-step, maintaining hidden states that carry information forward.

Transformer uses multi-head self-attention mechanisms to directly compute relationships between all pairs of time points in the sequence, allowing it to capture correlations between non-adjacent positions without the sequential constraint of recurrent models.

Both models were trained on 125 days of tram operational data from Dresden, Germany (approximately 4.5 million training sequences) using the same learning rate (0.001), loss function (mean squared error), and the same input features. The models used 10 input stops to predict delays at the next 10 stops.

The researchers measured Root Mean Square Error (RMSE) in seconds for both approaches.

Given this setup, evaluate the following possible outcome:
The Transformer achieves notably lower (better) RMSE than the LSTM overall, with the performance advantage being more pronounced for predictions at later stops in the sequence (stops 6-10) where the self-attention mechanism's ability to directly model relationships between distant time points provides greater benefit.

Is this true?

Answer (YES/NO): NO